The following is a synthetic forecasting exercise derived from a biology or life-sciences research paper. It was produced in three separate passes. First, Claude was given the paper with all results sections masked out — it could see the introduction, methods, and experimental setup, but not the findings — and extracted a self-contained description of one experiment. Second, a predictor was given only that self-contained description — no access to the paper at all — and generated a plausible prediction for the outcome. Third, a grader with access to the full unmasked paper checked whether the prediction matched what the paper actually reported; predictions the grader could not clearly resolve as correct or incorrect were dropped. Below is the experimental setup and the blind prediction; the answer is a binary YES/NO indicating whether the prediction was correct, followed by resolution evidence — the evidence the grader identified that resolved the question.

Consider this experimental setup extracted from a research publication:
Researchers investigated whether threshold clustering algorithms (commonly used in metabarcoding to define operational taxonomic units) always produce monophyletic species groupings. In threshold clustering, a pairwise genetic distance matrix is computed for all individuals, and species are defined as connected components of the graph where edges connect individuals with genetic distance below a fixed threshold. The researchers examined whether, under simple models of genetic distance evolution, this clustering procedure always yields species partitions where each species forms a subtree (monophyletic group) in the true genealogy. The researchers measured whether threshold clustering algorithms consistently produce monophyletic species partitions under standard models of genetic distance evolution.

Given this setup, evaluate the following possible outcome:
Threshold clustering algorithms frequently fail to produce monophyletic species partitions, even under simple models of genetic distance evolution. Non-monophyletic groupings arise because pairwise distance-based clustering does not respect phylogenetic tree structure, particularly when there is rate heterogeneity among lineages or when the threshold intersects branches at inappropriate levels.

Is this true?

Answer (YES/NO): NO